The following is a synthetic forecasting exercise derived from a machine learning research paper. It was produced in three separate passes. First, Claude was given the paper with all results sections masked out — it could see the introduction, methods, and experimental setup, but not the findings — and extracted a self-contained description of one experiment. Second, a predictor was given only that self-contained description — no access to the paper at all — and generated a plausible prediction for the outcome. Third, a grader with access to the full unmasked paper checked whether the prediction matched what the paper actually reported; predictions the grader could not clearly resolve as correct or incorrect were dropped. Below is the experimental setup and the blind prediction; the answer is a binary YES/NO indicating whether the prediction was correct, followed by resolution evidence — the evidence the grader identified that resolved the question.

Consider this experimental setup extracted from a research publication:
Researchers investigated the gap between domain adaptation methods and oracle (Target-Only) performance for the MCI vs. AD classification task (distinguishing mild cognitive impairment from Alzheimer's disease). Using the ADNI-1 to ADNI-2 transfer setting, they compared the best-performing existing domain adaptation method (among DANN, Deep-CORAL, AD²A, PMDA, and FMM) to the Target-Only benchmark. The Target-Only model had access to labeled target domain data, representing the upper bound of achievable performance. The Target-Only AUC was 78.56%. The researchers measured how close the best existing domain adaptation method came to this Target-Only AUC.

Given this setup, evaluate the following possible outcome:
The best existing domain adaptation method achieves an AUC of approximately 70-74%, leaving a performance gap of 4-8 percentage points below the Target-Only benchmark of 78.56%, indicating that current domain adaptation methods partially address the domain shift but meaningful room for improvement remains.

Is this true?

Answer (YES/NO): NO